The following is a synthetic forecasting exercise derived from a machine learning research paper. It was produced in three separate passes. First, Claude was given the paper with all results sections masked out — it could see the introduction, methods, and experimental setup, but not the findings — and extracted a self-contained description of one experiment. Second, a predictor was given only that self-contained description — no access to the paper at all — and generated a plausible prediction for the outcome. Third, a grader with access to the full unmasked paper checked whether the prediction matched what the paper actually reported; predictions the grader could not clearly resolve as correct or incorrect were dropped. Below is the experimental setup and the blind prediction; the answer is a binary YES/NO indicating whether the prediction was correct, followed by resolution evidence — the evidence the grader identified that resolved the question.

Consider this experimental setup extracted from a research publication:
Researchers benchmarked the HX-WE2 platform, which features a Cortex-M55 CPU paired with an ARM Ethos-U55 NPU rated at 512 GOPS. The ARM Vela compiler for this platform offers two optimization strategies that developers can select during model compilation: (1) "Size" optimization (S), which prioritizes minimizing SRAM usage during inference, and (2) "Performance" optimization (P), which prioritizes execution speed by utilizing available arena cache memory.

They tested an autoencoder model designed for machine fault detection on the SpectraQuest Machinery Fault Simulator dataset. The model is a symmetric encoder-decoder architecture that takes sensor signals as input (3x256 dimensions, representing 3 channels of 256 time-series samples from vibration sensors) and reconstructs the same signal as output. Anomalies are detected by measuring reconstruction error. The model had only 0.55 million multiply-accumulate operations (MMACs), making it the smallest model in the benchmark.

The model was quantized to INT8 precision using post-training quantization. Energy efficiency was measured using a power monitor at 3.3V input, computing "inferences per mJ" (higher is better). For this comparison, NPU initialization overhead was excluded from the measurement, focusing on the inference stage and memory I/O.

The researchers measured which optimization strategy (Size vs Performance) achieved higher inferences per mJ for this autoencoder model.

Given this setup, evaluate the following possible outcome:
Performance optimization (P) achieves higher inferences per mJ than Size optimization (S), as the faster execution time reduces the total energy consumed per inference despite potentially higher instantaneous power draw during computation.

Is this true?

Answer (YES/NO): NO